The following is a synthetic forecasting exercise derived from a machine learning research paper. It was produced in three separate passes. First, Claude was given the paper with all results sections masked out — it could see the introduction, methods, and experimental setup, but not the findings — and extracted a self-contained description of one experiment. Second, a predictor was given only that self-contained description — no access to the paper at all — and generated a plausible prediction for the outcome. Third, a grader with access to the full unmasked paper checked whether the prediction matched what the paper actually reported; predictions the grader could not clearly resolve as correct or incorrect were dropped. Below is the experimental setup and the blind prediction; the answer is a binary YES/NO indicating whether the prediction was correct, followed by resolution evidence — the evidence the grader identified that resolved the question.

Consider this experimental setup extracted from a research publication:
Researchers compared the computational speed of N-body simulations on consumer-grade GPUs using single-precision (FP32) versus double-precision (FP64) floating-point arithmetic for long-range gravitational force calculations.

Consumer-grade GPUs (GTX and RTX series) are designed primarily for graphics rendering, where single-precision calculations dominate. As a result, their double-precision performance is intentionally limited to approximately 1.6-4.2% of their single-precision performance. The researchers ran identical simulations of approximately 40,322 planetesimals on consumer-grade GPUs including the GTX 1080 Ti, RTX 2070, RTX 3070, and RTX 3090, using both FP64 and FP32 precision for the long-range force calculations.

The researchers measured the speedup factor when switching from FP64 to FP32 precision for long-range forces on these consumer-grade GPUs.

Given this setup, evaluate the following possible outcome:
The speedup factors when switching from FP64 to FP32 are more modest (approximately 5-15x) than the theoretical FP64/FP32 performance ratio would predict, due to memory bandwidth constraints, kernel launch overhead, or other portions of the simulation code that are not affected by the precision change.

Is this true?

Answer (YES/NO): NO